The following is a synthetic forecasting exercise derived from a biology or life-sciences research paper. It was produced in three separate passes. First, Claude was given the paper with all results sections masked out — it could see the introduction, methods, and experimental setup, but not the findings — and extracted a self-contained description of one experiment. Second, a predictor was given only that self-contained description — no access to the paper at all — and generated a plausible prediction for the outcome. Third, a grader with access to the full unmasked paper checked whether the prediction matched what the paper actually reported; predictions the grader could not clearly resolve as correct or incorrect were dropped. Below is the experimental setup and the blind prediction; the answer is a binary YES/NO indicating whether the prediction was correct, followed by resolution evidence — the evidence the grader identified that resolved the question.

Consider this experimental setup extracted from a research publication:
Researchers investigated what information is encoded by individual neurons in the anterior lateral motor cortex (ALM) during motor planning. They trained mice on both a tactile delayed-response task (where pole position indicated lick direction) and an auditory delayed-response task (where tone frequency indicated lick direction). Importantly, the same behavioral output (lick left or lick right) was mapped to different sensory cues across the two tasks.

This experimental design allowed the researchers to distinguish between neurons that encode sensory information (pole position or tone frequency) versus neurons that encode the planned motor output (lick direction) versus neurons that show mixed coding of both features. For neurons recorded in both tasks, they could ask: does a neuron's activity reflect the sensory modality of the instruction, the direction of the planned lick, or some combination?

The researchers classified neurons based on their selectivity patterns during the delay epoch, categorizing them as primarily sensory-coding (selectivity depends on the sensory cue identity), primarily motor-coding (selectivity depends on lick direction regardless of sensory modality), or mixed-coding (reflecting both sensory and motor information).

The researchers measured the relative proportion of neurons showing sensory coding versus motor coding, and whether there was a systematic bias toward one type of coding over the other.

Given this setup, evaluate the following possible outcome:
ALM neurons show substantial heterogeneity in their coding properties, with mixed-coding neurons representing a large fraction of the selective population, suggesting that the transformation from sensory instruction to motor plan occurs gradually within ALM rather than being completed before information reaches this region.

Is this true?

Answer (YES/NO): YES